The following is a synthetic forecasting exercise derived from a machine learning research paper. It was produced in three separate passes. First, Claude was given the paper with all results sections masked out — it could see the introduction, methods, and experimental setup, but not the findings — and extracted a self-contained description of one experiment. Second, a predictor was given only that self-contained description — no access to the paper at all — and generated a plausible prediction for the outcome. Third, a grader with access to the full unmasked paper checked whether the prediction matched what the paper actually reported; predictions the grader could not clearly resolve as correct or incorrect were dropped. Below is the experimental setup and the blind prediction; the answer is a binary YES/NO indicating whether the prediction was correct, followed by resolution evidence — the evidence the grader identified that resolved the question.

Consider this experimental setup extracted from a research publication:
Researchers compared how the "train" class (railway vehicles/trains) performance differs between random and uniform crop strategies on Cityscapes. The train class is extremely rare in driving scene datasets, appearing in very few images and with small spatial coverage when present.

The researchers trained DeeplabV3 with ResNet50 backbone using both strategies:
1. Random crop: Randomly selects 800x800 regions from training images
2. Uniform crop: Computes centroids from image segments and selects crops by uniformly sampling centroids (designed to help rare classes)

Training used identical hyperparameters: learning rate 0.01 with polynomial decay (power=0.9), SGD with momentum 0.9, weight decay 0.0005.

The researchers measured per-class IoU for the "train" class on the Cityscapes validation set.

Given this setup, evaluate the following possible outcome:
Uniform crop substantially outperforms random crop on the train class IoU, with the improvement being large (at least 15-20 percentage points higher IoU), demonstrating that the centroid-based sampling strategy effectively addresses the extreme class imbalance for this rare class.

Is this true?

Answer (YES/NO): NO